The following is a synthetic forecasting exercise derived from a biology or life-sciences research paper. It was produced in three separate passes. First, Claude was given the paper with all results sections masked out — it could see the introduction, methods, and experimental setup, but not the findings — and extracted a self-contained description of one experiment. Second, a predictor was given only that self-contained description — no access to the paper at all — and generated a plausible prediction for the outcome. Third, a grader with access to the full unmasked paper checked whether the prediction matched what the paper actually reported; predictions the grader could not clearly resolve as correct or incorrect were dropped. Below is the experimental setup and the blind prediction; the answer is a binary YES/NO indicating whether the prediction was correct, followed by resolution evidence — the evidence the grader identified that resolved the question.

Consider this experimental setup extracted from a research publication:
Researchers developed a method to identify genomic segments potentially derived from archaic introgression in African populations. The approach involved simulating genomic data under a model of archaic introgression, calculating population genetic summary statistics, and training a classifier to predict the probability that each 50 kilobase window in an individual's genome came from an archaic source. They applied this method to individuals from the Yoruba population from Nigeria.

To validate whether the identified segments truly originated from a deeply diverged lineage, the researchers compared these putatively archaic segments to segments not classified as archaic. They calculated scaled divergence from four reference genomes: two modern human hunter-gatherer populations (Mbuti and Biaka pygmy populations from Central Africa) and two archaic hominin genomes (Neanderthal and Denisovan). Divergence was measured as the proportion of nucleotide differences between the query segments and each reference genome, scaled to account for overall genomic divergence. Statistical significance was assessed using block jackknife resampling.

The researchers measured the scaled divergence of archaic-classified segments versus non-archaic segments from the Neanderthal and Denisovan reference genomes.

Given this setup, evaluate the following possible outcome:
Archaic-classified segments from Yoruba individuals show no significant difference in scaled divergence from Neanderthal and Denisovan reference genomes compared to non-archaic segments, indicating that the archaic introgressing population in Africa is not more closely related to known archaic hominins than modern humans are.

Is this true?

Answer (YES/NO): NO